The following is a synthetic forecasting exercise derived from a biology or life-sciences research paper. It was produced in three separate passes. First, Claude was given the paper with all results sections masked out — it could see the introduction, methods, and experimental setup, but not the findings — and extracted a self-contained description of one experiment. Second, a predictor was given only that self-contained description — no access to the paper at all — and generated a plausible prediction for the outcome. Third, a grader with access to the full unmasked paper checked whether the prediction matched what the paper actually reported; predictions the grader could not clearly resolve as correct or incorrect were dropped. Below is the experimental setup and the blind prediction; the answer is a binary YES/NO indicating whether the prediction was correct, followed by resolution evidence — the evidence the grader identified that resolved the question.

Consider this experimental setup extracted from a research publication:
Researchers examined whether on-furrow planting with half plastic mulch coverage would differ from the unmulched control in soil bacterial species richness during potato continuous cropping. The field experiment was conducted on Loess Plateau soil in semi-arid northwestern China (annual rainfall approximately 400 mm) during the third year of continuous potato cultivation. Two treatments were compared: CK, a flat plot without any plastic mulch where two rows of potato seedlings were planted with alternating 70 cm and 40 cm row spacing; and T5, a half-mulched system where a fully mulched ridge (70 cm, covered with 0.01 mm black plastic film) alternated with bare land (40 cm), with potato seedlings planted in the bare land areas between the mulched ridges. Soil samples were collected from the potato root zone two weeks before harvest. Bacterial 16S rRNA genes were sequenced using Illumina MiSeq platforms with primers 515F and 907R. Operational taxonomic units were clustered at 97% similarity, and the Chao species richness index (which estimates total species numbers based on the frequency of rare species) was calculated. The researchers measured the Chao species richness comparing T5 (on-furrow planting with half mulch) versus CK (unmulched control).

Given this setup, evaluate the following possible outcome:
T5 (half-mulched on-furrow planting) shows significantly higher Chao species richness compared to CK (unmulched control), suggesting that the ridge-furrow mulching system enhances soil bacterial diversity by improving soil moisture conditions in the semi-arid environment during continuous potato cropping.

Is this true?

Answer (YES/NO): YES